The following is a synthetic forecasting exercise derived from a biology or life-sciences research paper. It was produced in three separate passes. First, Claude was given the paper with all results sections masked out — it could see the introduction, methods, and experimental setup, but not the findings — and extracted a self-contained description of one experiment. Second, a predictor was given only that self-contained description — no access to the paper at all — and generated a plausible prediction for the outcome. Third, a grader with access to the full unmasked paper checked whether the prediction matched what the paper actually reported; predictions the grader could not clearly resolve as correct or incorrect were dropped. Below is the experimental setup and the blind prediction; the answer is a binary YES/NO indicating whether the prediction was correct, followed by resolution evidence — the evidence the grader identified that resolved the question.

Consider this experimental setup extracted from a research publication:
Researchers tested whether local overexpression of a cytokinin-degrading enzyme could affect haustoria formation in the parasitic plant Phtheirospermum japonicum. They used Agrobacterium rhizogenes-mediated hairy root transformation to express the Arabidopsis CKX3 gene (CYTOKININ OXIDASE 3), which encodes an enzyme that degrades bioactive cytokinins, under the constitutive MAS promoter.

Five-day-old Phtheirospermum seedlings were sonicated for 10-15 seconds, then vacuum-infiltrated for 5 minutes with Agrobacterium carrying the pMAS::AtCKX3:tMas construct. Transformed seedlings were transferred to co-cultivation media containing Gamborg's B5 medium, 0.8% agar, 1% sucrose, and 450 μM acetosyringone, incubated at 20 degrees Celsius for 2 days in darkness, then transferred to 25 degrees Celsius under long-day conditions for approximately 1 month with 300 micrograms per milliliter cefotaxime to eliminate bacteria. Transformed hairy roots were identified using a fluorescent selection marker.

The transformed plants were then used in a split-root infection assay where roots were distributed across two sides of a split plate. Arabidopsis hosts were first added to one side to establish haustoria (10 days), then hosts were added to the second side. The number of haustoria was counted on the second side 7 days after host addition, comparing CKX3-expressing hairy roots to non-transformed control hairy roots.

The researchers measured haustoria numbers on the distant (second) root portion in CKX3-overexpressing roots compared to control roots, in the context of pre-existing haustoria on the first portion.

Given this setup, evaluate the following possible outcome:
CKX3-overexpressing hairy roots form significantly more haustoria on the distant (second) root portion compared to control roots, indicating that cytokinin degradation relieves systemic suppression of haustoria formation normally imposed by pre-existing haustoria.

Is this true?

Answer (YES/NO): YES